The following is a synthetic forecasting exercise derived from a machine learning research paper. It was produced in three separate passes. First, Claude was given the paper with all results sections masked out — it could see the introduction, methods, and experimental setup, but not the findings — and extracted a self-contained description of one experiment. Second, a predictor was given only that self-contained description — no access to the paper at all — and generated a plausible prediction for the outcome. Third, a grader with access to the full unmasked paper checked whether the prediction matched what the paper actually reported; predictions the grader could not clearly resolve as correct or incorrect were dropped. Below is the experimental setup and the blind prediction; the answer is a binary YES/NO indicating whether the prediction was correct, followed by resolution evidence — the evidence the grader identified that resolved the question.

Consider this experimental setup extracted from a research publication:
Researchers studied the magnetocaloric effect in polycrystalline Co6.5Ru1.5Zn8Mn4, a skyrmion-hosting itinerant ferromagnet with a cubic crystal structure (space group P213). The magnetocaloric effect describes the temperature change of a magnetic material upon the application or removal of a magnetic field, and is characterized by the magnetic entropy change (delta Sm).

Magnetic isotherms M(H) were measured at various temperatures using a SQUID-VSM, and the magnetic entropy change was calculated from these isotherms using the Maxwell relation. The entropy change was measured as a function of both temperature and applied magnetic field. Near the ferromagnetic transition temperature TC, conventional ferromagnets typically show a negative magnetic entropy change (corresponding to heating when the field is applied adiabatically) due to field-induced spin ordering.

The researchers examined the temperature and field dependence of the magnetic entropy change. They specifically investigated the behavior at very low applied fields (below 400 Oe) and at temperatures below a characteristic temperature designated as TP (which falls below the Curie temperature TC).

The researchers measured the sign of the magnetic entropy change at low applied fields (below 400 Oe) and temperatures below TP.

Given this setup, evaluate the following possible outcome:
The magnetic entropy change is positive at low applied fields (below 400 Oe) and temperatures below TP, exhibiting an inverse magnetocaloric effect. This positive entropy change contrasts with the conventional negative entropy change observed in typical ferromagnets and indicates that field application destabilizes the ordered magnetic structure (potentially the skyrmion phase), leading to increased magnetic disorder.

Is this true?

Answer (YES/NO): NO